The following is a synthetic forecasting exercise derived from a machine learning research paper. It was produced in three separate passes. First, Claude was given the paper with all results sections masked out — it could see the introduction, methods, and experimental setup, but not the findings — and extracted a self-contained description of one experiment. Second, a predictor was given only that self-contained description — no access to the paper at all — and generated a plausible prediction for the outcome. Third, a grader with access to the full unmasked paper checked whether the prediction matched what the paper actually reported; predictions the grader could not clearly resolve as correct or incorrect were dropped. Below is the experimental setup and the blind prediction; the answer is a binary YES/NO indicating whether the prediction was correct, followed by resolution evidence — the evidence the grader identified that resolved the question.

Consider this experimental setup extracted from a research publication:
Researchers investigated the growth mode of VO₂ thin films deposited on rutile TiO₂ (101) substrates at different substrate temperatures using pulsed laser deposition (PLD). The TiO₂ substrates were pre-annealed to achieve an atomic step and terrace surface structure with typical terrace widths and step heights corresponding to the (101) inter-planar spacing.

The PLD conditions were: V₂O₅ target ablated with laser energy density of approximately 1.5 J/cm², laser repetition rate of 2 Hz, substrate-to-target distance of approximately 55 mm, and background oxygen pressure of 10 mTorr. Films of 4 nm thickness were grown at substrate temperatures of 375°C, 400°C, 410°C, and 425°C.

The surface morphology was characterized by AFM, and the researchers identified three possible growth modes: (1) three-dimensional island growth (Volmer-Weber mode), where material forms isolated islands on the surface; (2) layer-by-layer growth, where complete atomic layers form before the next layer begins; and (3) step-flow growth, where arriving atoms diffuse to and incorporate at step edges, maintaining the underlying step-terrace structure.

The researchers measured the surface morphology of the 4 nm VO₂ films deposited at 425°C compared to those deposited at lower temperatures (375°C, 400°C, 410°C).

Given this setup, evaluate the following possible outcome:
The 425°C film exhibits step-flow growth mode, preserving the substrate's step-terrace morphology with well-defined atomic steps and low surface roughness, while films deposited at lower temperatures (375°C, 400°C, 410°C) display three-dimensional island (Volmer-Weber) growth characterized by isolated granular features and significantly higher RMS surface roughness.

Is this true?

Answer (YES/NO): NO